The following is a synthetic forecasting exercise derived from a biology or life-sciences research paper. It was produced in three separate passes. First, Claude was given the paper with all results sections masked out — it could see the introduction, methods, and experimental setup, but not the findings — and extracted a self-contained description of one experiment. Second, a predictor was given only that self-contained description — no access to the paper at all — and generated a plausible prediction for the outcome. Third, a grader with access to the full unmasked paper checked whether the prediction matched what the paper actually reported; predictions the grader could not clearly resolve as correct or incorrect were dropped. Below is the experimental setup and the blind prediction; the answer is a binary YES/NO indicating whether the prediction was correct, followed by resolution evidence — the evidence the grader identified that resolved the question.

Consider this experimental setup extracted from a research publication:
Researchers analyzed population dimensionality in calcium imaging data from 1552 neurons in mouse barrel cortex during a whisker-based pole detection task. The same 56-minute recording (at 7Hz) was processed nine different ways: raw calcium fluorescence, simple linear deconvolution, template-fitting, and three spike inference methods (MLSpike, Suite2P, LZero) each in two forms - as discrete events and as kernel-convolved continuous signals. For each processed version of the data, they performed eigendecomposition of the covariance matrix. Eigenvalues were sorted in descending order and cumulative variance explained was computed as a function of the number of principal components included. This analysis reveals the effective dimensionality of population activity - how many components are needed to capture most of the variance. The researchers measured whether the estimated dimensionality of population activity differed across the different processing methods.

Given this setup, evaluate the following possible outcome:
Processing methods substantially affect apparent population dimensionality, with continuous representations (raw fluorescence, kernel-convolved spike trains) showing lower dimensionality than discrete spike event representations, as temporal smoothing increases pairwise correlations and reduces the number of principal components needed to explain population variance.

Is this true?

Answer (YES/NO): NO